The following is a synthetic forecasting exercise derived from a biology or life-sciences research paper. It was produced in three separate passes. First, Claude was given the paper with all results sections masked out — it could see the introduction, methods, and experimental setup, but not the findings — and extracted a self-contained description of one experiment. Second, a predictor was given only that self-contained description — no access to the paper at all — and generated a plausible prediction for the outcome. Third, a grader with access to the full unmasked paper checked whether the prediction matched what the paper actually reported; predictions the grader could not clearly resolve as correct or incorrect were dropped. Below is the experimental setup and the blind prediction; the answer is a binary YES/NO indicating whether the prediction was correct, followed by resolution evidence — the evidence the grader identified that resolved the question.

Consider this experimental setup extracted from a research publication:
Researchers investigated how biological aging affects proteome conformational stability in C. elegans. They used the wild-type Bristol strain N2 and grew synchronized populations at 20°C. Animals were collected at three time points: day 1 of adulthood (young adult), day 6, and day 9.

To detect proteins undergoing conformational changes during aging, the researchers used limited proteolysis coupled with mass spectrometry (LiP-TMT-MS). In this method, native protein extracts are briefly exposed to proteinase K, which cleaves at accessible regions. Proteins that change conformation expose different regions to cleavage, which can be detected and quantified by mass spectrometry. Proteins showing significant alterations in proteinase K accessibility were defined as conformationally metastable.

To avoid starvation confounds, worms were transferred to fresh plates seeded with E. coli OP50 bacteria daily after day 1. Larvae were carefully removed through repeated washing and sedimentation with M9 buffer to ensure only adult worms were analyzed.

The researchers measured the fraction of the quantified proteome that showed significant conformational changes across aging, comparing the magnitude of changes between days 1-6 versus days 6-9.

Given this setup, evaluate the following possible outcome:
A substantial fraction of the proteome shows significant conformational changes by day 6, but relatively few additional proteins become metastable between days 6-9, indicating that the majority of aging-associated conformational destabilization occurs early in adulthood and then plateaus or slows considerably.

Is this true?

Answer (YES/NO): YES